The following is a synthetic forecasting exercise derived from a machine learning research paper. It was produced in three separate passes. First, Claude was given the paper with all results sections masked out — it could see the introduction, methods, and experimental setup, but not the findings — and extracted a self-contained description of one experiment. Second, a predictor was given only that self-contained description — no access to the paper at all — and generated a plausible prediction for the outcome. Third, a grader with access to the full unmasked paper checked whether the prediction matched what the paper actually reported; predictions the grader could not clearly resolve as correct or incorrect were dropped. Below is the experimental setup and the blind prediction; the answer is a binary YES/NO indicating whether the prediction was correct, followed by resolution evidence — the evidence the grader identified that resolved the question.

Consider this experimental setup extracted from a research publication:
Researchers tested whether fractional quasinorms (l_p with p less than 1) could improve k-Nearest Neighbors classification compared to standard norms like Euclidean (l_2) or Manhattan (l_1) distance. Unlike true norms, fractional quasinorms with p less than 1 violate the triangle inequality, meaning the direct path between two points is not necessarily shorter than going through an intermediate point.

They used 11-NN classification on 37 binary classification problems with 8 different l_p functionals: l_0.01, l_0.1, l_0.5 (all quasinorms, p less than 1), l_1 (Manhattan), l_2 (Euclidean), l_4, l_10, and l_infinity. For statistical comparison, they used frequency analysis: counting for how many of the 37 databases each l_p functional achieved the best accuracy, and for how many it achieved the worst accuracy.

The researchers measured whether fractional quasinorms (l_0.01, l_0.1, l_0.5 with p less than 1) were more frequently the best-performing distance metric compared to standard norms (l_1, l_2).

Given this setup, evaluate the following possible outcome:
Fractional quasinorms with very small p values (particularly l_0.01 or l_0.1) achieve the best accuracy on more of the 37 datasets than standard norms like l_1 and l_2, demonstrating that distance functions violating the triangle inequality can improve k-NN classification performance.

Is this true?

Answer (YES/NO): NO